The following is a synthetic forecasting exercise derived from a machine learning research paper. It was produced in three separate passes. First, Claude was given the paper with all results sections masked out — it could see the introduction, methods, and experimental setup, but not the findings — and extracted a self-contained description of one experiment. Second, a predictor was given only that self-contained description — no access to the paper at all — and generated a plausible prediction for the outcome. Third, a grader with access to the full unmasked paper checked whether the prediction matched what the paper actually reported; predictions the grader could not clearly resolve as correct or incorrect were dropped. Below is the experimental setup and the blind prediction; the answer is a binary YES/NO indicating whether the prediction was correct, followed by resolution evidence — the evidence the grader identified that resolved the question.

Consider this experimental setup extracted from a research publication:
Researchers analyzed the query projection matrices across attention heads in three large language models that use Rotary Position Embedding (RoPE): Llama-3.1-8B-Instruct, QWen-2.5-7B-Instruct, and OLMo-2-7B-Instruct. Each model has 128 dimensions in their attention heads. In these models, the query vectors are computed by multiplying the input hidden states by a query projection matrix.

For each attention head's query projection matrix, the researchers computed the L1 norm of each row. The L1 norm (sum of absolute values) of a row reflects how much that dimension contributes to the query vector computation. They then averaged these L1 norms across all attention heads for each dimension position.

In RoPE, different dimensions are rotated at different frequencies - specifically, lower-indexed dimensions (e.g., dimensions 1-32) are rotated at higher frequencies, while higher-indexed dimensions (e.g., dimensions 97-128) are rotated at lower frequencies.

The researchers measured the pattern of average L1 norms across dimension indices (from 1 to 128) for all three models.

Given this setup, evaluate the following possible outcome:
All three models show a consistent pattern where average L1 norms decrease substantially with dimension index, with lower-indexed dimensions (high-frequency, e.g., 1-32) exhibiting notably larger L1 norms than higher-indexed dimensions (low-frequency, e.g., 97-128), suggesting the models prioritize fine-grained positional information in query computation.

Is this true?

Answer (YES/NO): NO